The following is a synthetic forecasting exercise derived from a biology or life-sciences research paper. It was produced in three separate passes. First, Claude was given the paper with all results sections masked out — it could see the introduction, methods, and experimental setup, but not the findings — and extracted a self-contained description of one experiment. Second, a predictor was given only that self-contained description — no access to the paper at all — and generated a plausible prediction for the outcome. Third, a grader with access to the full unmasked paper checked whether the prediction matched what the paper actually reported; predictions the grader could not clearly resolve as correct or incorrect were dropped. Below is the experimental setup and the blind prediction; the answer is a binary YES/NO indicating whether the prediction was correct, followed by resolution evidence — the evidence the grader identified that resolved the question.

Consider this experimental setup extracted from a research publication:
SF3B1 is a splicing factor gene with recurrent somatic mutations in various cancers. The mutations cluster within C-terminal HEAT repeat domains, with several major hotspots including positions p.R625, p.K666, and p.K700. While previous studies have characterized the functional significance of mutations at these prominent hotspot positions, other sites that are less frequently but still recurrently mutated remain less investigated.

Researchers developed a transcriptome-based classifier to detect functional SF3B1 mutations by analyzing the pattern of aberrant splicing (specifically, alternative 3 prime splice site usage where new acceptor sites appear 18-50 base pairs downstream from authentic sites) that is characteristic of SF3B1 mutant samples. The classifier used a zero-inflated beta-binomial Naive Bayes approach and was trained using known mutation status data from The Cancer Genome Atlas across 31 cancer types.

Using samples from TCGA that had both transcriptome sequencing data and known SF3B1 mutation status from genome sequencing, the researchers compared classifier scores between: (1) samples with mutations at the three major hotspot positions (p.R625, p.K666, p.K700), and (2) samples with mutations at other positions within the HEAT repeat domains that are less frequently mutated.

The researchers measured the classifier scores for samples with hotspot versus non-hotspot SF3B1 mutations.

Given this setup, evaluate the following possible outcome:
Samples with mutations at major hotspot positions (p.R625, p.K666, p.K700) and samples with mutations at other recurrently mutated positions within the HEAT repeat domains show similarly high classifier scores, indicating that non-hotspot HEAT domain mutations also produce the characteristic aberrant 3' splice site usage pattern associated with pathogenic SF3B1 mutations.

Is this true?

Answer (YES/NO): NO